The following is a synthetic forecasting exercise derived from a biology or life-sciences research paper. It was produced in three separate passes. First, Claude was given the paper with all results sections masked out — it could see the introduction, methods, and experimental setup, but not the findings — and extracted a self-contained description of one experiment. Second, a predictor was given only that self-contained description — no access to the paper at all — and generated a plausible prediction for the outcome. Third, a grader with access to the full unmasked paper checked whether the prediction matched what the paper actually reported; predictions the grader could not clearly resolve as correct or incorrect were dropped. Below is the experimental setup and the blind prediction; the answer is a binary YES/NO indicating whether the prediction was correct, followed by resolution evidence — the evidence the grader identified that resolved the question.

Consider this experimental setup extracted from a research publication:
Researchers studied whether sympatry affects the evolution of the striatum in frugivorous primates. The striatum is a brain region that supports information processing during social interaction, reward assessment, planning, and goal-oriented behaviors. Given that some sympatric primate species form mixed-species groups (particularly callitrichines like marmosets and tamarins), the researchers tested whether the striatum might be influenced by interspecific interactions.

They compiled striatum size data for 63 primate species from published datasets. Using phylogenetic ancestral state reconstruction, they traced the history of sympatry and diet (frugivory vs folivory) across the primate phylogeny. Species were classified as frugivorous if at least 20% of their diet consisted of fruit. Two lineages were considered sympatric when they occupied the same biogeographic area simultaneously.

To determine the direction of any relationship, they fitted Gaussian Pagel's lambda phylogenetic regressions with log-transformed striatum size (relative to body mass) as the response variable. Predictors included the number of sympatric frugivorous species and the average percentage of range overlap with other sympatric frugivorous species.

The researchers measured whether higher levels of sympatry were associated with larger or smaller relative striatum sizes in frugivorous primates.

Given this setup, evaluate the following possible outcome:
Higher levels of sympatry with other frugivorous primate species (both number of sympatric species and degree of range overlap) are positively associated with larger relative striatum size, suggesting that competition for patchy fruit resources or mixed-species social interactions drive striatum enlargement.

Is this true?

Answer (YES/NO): NO